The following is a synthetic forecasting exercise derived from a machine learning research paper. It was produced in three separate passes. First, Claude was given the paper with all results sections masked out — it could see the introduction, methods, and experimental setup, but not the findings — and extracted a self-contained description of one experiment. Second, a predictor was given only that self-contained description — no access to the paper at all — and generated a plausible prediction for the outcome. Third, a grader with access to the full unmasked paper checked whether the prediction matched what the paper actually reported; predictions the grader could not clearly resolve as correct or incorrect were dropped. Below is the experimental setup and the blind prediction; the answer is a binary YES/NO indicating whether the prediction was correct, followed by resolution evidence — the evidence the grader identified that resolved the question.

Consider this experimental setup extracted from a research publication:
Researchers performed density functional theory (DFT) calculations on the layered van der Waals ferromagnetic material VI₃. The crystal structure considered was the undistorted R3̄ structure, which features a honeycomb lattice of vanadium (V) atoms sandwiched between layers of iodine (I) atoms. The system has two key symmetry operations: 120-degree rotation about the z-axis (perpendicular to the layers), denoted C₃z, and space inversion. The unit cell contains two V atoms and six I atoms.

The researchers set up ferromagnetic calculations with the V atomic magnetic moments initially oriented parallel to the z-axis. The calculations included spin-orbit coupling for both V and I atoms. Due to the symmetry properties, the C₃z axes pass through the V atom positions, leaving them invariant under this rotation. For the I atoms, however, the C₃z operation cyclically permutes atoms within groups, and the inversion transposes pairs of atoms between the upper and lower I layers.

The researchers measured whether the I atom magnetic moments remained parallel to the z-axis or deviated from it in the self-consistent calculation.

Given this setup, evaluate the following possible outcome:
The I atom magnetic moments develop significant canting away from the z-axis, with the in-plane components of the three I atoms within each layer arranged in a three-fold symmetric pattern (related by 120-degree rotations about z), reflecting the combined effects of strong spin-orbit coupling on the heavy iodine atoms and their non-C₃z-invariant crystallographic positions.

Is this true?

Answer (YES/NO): NO